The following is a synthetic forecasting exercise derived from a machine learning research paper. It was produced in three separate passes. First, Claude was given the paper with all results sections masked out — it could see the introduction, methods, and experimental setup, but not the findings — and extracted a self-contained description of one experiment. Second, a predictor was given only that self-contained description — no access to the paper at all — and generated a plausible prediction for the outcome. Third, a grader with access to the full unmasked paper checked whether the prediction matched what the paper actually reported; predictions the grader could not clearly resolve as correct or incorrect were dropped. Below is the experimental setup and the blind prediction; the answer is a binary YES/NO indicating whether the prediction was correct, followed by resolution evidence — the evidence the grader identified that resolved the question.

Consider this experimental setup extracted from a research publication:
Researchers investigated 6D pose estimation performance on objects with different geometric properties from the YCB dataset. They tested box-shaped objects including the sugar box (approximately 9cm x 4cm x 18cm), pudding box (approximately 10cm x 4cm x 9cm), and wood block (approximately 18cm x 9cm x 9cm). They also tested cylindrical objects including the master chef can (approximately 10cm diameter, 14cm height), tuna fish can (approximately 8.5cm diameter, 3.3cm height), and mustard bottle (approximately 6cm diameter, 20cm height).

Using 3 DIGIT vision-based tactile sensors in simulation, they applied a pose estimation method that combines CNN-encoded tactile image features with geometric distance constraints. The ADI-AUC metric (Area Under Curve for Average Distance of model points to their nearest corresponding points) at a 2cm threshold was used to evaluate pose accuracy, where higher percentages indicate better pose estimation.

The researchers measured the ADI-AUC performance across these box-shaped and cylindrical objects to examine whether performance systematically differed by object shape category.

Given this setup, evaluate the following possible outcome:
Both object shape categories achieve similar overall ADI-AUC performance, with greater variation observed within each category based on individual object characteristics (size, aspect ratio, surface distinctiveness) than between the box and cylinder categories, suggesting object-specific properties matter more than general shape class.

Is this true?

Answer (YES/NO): NO